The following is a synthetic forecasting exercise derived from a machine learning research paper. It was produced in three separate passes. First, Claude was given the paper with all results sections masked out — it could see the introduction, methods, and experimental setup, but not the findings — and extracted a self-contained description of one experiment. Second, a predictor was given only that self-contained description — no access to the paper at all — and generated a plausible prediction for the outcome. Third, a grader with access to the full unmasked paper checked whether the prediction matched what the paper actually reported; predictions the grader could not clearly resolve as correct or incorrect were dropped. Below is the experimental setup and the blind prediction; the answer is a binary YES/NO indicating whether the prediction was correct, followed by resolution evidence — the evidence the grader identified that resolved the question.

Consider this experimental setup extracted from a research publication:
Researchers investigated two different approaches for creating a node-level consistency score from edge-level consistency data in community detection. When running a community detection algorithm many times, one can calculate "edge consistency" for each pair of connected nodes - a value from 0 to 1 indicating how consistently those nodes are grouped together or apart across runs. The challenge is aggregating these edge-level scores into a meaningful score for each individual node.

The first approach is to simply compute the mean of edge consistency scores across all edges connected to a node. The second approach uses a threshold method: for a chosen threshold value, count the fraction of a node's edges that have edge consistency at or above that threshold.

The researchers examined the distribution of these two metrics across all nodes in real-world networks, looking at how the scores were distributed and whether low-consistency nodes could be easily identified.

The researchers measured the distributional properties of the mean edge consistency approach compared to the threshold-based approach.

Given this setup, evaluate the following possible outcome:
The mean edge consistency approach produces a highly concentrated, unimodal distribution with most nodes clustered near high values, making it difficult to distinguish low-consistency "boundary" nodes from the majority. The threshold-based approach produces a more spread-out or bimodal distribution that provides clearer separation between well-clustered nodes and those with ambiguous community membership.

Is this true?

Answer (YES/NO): YES